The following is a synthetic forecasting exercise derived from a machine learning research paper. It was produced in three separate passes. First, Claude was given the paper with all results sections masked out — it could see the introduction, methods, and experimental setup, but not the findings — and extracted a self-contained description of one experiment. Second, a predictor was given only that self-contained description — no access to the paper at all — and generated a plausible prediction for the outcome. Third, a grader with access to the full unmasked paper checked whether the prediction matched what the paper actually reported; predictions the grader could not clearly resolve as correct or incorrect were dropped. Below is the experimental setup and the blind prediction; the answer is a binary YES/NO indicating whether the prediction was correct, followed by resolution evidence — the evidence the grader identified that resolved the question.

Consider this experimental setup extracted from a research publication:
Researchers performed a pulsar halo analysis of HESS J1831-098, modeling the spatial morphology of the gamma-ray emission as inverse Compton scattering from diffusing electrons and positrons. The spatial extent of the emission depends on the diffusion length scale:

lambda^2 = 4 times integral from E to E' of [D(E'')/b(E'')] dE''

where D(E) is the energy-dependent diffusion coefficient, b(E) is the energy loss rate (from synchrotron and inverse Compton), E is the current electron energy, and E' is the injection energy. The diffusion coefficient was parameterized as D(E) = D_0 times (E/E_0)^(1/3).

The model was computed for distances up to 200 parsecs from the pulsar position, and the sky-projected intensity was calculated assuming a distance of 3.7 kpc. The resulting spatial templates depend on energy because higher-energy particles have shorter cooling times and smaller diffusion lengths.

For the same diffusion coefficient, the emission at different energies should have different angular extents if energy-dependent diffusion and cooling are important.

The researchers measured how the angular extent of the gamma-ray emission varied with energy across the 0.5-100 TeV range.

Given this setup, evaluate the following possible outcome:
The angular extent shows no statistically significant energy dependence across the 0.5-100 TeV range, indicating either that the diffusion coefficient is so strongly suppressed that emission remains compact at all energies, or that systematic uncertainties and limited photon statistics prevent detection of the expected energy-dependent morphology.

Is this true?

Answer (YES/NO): YES